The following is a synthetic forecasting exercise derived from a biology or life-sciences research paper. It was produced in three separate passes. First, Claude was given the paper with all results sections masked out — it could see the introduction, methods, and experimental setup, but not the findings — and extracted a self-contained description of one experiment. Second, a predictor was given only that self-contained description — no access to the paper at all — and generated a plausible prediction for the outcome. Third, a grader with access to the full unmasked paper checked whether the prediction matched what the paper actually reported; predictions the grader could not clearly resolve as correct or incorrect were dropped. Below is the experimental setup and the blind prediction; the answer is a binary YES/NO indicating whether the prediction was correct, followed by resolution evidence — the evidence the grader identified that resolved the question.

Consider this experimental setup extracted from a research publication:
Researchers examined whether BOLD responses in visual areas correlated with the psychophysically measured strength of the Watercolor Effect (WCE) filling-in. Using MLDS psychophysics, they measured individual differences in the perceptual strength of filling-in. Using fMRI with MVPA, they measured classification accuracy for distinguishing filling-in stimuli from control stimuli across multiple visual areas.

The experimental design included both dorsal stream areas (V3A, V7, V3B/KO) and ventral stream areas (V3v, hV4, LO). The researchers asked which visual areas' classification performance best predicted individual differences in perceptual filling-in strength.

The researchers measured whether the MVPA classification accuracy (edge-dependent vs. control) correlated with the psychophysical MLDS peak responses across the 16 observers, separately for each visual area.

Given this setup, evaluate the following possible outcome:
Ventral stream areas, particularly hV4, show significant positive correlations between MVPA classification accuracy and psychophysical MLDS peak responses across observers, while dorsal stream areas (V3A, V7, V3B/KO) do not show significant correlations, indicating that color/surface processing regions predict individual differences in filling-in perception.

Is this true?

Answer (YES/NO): NO